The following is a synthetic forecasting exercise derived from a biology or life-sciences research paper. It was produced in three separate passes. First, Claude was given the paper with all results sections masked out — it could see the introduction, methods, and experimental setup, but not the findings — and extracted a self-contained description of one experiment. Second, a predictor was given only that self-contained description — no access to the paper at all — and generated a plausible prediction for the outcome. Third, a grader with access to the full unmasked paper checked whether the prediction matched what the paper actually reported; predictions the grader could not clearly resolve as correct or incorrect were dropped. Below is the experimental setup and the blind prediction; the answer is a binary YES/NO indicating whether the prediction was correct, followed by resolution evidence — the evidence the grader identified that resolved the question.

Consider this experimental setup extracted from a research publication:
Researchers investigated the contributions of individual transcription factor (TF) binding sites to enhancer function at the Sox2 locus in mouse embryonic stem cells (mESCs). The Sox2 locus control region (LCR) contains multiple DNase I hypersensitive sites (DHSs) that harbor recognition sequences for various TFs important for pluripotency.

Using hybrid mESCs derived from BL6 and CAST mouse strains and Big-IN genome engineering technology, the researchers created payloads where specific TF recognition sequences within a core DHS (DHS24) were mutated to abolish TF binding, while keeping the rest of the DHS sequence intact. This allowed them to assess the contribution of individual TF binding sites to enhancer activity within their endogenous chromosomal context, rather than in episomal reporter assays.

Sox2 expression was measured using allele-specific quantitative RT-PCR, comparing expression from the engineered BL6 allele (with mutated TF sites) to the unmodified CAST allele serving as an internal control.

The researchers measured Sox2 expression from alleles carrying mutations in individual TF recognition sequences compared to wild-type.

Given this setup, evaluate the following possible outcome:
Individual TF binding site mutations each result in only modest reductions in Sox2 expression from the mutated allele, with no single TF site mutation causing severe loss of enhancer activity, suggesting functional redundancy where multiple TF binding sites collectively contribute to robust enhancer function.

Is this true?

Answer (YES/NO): NO